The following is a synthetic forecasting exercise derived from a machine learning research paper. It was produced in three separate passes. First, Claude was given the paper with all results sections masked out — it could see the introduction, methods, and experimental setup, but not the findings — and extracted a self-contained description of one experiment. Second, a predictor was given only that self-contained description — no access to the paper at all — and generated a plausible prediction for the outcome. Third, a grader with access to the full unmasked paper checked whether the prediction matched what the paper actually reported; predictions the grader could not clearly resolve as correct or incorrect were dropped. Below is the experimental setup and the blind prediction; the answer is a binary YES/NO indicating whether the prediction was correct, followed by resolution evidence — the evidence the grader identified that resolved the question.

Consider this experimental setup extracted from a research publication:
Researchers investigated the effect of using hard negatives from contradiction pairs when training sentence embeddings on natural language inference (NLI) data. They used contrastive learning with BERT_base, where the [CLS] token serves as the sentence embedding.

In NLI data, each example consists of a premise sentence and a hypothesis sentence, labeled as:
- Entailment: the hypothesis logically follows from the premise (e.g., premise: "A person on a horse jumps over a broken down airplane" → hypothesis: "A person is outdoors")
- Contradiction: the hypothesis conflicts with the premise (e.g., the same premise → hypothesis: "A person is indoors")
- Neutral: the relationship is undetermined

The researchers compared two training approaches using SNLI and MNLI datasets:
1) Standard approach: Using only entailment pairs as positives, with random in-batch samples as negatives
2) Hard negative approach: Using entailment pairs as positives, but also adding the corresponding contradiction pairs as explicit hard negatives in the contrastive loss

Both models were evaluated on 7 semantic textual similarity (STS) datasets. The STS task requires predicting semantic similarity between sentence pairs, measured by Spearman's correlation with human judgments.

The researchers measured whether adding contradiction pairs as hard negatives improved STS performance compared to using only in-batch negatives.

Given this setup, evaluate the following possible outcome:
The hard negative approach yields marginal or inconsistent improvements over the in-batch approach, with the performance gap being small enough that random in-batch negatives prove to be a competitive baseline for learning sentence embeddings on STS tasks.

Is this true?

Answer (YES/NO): NO